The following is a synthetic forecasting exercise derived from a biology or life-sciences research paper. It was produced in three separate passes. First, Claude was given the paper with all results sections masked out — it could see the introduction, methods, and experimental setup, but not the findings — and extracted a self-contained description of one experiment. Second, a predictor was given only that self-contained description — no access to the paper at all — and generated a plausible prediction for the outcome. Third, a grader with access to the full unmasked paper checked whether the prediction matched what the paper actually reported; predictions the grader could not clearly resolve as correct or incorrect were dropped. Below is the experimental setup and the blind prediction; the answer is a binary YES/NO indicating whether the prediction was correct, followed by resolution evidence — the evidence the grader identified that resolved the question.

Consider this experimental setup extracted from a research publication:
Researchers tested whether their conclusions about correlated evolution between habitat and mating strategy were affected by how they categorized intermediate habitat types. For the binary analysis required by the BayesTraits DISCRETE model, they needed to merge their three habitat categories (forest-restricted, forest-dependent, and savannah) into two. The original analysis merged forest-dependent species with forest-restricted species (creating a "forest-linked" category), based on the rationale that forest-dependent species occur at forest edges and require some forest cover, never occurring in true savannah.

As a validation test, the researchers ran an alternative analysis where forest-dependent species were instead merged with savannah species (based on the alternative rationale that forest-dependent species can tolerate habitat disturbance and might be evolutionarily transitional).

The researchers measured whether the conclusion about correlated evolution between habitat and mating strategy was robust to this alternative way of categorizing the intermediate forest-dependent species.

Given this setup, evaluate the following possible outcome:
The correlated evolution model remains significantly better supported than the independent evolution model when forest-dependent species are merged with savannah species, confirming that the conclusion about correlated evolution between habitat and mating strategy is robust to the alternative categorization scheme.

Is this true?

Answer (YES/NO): YES